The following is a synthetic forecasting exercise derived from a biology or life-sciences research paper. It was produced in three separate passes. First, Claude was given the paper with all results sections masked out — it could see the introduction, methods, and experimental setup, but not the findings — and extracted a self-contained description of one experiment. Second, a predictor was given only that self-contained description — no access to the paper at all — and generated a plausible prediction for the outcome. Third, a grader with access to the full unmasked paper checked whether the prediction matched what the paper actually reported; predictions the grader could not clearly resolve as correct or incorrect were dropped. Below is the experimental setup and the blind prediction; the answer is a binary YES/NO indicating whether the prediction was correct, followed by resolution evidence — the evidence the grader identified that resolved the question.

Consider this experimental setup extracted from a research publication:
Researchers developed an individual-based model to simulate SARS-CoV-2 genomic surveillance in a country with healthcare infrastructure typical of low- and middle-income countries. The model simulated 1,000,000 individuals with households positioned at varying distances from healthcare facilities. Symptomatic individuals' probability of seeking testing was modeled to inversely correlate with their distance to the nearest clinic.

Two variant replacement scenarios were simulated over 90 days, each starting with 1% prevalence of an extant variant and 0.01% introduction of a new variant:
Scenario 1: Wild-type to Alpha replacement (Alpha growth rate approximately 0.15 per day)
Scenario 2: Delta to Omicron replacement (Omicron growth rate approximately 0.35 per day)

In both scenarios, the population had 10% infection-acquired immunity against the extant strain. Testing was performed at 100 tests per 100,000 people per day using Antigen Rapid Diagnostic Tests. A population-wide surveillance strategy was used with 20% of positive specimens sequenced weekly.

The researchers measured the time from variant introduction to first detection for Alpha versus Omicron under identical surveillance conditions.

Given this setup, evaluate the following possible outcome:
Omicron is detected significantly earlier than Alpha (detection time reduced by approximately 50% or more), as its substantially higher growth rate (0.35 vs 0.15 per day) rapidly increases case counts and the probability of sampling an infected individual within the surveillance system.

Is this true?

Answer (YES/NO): NO